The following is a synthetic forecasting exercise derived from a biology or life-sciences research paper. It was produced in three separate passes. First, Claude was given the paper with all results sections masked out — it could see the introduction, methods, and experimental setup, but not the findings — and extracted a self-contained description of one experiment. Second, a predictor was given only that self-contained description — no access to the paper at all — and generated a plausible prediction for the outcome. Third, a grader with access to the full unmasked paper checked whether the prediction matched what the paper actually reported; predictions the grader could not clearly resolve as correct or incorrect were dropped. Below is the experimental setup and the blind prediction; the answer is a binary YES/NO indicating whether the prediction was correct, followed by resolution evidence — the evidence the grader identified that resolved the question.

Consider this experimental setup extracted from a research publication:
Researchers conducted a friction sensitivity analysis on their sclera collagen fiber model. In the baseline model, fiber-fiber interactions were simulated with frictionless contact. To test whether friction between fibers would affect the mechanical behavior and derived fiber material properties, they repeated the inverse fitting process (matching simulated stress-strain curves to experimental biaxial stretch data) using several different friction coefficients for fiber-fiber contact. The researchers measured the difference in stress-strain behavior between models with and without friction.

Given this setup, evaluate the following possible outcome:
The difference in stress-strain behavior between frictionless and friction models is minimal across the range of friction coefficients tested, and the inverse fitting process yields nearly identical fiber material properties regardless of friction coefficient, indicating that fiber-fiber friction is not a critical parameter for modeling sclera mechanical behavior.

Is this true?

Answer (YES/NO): YES